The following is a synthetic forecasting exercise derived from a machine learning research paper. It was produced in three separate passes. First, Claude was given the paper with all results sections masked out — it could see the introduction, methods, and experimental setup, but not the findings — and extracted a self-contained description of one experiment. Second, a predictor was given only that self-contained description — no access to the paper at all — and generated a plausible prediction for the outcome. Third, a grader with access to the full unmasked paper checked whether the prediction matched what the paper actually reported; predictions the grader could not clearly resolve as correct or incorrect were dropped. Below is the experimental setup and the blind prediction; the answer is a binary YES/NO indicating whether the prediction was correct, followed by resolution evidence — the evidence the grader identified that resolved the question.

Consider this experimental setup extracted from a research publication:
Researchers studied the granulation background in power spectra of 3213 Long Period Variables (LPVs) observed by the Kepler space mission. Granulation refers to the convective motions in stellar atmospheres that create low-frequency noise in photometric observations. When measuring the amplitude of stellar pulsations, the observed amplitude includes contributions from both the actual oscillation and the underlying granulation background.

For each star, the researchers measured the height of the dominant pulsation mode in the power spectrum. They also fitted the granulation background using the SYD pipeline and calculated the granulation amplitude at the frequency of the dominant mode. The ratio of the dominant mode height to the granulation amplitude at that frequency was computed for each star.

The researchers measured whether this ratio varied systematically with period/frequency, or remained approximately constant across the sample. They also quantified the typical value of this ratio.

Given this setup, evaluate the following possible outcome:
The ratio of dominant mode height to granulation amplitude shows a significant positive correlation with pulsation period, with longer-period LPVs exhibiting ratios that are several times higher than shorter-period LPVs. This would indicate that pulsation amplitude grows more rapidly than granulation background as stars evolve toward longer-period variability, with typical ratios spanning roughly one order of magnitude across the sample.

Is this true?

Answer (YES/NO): NO